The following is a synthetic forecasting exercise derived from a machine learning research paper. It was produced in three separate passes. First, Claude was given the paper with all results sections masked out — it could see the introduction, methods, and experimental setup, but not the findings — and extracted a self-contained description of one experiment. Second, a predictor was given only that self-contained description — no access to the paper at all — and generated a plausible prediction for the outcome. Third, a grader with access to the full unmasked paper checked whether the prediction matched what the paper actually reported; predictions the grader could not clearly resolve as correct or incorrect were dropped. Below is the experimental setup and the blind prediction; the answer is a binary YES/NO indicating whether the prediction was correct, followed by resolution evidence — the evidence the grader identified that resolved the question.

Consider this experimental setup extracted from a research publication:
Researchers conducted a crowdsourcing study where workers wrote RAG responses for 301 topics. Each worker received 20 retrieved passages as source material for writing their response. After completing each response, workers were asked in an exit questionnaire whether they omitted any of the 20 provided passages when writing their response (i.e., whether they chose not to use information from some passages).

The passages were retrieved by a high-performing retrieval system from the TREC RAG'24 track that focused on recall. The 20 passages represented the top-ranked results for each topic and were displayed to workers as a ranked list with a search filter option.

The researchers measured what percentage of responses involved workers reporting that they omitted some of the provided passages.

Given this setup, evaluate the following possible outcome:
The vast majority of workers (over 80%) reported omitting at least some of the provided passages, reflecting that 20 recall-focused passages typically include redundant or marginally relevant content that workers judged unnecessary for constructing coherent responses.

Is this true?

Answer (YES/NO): NO